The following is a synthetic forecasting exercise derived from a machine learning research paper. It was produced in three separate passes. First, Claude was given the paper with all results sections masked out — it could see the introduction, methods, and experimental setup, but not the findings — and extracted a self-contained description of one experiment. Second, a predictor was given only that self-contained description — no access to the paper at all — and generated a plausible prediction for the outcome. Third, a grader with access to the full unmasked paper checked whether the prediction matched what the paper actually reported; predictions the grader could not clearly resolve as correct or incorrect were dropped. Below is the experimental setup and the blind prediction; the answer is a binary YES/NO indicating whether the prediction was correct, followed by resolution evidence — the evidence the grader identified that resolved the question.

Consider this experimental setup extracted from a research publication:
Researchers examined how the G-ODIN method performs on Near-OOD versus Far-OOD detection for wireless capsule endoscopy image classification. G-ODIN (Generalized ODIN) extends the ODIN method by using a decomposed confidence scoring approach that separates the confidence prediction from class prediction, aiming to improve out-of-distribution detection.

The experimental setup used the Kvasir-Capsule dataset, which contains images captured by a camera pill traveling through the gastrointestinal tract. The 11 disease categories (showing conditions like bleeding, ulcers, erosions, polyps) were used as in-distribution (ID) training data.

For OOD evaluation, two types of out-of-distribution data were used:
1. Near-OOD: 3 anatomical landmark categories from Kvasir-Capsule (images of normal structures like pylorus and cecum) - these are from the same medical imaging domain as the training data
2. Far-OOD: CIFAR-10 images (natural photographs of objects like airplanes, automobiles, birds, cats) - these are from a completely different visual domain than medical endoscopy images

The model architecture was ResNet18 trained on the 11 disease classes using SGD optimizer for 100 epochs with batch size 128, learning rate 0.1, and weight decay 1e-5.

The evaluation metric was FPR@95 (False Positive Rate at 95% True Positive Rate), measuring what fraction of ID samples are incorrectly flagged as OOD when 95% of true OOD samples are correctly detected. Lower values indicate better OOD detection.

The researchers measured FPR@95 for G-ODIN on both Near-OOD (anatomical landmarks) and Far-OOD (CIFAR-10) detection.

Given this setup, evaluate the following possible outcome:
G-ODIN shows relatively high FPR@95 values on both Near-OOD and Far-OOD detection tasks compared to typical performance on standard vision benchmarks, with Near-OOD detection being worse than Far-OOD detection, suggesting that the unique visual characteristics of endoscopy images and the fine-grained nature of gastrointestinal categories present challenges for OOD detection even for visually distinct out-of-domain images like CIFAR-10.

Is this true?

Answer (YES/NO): NO